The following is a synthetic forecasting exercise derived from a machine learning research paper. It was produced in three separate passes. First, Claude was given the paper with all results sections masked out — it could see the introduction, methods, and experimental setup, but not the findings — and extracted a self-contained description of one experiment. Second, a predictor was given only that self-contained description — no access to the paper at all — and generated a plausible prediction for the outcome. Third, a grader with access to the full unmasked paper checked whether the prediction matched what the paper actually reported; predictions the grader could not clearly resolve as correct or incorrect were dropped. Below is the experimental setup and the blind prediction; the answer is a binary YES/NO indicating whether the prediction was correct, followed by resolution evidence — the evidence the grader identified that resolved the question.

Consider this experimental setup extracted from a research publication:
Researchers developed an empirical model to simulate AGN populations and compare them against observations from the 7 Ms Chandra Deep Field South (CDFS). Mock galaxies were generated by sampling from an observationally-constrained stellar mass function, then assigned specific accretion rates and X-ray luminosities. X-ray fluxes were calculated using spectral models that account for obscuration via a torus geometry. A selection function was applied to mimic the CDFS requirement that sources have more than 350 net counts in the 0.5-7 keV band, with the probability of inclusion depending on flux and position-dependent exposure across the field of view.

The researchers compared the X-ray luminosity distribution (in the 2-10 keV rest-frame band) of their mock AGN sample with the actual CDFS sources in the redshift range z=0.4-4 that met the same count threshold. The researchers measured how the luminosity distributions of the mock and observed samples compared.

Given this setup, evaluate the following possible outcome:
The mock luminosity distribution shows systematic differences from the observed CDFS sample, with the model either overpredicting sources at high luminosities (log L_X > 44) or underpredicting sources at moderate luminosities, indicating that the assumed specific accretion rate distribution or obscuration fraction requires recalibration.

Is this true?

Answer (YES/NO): NO